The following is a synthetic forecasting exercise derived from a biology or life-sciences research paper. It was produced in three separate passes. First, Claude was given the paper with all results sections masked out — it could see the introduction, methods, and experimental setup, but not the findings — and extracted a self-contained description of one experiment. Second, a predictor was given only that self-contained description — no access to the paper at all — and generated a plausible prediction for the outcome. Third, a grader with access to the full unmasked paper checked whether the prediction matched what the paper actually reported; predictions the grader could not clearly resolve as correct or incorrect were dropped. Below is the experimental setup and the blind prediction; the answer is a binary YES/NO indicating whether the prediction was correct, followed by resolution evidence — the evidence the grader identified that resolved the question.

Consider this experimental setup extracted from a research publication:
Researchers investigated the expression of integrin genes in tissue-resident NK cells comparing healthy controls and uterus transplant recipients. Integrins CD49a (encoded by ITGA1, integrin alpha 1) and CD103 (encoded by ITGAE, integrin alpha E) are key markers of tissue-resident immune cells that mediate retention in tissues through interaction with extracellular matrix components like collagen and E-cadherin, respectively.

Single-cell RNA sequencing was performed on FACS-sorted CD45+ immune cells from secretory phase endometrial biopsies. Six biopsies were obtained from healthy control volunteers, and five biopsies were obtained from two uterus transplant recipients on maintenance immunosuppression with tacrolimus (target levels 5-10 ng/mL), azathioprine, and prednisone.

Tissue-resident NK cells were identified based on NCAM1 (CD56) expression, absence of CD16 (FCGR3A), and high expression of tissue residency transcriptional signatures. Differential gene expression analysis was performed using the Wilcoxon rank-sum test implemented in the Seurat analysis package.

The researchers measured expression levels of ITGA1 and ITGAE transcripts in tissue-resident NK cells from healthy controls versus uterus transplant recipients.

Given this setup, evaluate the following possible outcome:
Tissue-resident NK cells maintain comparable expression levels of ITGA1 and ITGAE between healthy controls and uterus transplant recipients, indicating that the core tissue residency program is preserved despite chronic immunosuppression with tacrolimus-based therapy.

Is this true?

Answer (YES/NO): NO